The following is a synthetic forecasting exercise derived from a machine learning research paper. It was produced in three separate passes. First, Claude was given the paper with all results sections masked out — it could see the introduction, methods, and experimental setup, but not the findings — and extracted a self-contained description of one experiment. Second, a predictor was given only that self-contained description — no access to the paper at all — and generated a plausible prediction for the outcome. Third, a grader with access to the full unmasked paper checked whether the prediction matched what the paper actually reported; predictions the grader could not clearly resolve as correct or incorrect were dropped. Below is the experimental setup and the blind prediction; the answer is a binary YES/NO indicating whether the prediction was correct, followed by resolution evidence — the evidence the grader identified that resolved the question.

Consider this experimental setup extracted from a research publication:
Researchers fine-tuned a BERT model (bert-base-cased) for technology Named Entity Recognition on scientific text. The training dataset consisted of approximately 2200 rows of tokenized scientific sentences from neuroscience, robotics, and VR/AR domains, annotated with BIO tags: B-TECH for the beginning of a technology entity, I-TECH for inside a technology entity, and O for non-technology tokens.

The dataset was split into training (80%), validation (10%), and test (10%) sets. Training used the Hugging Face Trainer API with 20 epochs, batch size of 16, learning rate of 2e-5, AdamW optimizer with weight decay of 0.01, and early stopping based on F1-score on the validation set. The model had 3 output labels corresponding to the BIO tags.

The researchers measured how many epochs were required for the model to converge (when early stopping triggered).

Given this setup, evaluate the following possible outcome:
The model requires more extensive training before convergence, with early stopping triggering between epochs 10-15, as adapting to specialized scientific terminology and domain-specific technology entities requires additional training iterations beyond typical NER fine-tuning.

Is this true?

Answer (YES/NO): YES